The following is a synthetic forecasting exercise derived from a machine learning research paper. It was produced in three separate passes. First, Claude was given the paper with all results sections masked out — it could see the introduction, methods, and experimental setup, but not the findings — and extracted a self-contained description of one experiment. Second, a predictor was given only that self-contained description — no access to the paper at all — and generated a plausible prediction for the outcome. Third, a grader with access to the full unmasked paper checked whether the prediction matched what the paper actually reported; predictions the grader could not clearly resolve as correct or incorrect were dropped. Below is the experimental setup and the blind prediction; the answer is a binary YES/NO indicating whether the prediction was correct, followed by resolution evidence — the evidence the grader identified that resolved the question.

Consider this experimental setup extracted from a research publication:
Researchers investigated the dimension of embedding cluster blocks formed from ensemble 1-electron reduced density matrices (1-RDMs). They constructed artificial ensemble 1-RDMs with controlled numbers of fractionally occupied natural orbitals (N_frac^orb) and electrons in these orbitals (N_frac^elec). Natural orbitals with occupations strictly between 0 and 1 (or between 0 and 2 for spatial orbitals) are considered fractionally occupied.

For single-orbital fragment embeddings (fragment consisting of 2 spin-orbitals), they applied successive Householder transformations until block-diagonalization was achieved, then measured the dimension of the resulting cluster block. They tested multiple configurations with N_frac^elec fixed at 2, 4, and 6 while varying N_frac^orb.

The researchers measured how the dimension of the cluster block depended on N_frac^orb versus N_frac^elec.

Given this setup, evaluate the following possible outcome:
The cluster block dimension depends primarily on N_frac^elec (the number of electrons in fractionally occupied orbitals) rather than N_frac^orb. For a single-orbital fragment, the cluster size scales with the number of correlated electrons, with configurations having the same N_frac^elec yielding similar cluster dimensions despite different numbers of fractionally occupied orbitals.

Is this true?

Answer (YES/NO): NO